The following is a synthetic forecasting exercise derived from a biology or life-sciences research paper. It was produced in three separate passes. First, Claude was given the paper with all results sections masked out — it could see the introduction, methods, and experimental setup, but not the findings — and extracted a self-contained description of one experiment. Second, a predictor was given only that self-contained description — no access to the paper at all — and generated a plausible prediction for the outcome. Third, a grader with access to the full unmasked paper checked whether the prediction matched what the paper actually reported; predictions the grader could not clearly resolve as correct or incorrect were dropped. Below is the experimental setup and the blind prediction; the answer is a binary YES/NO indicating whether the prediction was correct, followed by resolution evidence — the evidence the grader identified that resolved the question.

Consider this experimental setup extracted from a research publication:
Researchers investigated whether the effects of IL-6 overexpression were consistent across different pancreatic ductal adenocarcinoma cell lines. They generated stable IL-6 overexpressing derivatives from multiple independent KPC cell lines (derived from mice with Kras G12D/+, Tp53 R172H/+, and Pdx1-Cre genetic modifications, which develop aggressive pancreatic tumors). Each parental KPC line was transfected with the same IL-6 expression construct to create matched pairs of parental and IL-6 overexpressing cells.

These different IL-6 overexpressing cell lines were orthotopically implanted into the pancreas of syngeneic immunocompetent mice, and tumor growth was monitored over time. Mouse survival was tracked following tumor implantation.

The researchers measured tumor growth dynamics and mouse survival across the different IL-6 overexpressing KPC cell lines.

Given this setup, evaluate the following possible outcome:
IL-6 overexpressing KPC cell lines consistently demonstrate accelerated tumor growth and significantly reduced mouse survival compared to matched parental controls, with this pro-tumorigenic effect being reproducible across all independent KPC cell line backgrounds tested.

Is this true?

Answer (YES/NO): NO